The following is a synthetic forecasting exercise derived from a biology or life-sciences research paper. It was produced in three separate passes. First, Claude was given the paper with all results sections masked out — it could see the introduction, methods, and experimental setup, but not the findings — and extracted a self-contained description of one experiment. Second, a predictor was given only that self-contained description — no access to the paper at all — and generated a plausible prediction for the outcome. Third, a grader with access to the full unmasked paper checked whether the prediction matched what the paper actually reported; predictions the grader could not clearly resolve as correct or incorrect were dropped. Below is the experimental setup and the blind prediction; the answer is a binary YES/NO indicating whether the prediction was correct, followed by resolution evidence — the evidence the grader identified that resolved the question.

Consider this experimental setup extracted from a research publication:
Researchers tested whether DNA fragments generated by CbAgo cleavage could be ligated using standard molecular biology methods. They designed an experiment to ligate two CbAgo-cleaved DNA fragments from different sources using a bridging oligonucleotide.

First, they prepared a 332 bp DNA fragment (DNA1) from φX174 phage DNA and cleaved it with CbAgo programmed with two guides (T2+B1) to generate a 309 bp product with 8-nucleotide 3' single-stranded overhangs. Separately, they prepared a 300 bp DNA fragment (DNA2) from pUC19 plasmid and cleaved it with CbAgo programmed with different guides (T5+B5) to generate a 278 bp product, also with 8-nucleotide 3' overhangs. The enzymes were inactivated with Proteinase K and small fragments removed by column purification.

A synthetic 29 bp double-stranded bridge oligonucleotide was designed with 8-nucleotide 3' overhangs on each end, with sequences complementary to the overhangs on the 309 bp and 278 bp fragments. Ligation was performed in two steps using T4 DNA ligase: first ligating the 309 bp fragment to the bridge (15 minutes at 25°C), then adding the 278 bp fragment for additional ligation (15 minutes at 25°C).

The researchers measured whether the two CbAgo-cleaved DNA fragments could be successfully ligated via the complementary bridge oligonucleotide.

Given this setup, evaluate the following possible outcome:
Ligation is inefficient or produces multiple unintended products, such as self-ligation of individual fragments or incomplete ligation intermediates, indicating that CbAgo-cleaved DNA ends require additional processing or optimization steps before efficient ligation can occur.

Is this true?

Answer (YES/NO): NO